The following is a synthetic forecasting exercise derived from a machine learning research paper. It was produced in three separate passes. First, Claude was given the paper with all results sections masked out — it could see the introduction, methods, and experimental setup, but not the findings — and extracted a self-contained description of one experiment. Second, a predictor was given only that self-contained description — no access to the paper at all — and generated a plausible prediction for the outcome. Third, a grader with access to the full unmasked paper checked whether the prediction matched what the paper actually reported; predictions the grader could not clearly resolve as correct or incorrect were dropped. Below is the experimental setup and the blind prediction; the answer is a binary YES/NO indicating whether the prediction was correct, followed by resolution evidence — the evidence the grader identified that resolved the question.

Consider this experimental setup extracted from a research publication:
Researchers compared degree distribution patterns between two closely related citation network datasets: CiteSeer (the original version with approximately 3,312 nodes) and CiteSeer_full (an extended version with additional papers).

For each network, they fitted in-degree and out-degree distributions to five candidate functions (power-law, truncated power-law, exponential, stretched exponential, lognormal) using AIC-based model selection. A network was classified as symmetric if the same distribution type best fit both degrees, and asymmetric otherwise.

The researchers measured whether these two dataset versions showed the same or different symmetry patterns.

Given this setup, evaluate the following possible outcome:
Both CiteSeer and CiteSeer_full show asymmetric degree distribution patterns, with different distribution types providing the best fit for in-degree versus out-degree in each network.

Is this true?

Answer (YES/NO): NO